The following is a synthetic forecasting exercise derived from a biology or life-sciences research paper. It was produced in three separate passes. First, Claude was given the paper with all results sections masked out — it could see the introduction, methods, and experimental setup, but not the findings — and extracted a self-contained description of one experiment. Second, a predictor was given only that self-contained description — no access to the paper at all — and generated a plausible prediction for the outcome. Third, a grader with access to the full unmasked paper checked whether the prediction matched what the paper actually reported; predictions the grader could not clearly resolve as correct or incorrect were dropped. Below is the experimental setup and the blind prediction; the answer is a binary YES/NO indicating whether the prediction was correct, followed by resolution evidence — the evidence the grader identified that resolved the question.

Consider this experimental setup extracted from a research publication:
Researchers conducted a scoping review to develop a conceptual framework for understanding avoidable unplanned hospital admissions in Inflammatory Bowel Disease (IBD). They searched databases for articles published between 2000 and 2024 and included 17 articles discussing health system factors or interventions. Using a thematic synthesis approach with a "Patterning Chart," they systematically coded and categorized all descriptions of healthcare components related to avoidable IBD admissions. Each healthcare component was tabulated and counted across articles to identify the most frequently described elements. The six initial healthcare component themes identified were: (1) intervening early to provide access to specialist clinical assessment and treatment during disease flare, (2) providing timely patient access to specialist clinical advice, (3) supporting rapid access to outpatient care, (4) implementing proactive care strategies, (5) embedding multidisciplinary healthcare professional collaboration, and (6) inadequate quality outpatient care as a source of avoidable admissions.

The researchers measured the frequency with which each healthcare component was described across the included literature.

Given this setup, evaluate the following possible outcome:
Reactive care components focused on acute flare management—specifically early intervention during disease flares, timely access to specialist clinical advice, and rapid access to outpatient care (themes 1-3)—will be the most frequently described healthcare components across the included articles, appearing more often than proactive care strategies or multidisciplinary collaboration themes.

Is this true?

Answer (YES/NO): YES